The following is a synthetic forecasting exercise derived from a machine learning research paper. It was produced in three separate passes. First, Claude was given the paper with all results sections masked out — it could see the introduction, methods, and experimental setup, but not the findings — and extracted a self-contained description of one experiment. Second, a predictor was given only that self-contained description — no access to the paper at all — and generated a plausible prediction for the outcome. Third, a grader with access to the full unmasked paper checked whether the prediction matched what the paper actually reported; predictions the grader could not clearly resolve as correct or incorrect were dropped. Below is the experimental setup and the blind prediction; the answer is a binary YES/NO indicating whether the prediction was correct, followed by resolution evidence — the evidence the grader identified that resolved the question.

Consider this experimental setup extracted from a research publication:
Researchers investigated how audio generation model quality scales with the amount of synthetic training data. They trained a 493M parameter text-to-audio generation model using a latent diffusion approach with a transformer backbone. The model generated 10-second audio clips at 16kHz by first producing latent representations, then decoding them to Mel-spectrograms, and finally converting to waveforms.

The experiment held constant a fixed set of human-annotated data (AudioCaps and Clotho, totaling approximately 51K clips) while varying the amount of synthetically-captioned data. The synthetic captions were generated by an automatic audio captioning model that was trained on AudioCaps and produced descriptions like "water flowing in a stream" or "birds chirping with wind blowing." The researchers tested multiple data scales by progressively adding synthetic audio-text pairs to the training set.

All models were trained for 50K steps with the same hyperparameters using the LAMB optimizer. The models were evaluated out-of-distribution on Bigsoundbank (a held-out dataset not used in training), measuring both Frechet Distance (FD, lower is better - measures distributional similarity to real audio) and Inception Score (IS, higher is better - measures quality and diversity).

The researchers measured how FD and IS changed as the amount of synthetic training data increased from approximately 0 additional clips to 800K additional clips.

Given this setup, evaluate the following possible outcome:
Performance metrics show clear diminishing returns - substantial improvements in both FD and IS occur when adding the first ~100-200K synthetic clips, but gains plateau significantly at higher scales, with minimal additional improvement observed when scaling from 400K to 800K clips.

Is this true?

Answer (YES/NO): NO